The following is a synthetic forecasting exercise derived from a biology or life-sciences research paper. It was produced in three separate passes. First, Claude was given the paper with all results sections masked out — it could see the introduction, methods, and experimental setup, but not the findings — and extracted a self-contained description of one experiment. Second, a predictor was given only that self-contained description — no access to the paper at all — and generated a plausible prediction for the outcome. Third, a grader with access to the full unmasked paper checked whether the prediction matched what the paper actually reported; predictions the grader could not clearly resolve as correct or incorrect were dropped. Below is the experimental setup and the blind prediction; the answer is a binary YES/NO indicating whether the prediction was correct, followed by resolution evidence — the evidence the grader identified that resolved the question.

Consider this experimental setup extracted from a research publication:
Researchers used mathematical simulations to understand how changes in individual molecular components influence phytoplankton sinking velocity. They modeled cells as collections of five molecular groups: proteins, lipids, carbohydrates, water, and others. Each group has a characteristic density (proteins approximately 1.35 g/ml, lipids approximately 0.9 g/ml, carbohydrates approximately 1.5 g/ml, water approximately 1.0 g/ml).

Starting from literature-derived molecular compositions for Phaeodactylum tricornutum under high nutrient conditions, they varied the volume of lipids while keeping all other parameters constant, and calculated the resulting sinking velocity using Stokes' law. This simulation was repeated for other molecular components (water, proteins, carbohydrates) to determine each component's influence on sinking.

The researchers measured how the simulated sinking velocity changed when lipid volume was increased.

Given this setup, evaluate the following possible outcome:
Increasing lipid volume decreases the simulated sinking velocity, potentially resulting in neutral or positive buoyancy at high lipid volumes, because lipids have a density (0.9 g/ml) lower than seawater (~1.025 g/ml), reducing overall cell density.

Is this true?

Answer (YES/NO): YES